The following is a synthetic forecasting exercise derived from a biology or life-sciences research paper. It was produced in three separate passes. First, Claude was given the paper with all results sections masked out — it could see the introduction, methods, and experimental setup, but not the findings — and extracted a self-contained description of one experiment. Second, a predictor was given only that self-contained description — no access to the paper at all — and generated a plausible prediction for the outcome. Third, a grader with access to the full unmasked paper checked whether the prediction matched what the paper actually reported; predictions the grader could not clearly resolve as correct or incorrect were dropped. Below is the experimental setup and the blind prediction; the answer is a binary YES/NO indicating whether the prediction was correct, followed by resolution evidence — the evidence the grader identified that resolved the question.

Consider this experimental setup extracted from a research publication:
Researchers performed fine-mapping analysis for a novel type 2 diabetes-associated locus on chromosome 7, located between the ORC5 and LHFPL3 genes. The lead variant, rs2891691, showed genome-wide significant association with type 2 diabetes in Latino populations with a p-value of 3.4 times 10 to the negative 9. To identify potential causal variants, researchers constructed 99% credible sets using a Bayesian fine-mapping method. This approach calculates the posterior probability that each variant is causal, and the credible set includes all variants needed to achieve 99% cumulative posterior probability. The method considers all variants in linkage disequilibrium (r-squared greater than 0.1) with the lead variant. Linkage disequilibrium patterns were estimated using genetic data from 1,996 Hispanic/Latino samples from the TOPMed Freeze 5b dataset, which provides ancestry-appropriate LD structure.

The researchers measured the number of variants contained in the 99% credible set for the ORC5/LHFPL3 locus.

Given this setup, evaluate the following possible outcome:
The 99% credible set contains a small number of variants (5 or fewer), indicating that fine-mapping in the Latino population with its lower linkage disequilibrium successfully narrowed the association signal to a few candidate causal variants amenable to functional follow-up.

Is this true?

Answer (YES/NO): YES